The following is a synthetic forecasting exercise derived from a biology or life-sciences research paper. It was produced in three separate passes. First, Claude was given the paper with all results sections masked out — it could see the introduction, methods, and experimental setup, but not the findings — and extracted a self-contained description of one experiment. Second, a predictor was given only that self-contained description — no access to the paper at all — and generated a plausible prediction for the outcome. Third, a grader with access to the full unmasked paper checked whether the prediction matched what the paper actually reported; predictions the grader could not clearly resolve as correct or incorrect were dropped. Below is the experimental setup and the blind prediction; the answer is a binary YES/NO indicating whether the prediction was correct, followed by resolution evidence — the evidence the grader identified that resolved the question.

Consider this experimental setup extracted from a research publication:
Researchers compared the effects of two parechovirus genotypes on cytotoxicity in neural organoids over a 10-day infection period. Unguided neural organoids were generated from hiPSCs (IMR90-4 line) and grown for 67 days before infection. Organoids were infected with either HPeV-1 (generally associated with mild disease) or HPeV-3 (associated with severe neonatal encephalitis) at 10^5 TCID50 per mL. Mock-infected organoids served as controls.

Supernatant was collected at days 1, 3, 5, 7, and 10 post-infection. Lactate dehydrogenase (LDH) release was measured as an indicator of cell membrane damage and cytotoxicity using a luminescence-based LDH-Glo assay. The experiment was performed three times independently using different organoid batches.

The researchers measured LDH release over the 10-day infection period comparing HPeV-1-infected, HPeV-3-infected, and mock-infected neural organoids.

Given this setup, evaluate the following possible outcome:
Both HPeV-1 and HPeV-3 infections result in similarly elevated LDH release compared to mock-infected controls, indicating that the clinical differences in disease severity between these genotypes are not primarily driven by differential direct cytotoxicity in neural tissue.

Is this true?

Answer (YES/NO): NO